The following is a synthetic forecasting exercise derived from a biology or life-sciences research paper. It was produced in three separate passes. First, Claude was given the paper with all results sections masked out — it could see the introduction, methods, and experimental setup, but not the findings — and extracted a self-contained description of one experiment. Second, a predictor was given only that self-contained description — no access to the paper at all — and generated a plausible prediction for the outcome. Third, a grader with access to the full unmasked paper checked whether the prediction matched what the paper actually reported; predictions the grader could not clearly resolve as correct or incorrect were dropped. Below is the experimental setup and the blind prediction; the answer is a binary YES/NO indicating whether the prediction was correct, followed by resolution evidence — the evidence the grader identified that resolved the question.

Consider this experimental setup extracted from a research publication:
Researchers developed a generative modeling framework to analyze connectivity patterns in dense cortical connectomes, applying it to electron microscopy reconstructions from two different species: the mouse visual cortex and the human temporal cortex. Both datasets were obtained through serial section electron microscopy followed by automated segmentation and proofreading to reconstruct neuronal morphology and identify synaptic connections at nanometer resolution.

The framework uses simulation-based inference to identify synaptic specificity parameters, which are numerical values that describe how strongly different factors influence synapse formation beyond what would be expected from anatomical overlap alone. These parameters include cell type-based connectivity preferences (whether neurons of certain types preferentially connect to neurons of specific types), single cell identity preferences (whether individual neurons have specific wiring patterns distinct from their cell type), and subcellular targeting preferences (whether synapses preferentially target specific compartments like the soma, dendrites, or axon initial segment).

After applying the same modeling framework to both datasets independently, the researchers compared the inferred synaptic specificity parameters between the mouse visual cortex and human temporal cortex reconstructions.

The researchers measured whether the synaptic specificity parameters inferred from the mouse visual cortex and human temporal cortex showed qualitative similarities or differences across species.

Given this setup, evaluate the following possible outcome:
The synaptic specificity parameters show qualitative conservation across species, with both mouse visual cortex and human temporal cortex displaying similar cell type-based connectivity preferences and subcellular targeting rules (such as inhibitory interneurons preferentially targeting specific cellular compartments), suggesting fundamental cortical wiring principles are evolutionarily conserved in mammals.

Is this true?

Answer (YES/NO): YES